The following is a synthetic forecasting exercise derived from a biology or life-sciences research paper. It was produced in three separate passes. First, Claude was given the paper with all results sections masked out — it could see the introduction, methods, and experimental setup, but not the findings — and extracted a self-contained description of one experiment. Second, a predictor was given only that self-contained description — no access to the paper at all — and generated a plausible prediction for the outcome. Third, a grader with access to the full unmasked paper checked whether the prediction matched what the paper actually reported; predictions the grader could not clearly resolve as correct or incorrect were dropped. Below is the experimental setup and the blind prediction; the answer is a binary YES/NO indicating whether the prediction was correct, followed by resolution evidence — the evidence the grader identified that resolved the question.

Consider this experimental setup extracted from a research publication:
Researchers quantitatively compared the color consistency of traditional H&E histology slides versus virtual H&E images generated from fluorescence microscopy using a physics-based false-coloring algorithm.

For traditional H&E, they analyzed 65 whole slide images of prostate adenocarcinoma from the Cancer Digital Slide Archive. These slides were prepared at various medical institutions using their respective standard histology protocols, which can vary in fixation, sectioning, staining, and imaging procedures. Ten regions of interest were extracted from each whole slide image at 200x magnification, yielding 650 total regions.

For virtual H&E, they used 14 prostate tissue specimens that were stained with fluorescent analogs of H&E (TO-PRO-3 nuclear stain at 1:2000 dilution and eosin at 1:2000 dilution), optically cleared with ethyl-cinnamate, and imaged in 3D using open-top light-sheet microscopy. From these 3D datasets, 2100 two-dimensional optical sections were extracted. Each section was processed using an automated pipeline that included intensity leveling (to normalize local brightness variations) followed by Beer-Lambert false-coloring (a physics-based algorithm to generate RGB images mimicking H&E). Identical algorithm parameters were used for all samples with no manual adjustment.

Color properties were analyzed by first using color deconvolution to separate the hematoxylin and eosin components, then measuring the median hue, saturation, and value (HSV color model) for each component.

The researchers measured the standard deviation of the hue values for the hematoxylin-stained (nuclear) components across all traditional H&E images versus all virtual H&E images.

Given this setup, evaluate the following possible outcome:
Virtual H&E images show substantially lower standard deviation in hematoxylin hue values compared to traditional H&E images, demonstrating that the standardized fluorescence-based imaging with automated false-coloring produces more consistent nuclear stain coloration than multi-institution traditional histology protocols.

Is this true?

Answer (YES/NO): YES